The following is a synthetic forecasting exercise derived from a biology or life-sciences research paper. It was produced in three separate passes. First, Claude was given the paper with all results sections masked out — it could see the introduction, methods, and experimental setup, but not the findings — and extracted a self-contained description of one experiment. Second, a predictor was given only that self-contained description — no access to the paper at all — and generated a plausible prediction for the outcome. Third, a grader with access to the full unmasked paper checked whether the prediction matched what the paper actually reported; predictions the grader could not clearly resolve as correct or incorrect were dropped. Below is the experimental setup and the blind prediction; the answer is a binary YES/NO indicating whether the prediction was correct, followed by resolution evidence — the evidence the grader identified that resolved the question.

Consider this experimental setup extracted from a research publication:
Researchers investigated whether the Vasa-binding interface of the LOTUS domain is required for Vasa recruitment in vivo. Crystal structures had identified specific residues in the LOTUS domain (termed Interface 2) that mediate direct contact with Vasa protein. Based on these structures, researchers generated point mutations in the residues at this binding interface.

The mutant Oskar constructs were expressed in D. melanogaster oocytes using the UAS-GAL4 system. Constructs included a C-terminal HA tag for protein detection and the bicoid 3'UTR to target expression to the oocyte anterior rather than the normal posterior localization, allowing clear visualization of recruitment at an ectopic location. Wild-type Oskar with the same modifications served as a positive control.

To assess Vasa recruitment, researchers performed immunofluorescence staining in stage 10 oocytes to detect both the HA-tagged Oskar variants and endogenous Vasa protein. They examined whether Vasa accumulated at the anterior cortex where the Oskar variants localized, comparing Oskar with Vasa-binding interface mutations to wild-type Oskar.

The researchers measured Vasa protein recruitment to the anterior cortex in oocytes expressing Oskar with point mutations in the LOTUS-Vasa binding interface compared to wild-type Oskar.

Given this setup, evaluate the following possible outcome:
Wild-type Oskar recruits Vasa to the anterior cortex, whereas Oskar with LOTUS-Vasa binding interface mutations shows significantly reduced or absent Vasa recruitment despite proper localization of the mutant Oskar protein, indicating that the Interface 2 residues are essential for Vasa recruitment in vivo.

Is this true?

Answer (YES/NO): NO